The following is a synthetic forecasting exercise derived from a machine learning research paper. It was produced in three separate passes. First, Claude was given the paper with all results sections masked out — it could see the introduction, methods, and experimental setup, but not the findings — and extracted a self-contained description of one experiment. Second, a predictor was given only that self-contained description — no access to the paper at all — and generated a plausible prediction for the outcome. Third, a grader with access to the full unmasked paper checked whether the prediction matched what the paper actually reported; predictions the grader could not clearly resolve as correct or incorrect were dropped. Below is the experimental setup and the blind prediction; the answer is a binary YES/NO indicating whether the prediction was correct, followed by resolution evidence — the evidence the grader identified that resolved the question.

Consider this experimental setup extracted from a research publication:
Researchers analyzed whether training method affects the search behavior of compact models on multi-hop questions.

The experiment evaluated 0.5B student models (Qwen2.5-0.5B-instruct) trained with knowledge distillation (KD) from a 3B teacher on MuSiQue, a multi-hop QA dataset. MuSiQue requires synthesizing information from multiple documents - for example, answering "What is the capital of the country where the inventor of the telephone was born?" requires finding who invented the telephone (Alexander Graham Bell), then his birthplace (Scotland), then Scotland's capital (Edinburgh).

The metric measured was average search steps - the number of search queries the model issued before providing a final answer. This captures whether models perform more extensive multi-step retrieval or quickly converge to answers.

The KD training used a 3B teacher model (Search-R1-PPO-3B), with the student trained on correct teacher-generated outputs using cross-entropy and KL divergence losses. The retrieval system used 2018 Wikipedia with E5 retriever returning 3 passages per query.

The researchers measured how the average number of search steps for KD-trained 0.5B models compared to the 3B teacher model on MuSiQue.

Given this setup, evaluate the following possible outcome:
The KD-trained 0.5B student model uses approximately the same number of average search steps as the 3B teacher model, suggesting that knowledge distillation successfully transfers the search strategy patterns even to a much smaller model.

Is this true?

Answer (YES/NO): NO